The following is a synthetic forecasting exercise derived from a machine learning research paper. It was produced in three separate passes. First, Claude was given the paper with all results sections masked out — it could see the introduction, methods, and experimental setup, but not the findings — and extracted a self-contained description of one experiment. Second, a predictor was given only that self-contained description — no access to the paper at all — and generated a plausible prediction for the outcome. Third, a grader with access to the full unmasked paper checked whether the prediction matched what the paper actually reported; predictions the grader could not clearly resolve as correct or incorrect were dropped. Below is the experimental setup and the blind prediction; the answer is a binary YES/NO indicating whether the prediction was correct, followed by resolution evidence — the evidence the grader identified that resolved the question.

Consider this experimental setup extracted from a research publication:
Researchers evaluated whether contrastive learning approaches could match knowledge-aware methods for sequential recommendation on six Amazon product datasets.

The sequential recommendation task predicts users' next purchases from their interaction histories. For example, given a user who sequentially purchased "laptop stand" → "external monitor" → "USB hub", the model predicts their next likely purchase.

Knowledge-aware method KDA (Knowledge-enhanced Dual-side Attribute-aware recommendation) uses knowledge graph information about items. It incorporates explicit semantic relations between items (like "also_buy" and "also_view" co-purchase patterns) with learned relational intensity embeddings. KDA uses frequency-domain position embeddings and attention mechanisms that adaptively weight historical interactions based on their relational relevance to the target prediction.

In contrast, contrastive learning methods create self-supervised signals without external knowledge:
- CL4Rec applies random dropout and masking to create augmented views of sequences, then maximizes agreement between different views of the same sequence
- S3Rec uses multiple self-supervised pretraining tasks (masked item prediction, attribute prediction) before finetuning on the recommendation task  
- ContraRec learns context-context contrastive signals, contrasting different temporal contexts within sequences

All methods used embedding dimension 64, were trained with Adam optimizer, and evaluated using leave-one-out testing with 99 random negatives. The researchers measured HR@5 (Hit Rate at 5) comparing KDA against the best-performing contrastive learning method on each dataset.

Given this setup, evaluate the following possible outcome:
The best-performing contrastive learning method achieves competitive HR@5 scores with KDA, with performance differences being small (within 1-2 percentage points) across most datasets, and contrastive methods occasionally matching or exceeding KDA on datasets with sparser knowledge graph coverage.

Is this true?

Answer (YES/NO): NO